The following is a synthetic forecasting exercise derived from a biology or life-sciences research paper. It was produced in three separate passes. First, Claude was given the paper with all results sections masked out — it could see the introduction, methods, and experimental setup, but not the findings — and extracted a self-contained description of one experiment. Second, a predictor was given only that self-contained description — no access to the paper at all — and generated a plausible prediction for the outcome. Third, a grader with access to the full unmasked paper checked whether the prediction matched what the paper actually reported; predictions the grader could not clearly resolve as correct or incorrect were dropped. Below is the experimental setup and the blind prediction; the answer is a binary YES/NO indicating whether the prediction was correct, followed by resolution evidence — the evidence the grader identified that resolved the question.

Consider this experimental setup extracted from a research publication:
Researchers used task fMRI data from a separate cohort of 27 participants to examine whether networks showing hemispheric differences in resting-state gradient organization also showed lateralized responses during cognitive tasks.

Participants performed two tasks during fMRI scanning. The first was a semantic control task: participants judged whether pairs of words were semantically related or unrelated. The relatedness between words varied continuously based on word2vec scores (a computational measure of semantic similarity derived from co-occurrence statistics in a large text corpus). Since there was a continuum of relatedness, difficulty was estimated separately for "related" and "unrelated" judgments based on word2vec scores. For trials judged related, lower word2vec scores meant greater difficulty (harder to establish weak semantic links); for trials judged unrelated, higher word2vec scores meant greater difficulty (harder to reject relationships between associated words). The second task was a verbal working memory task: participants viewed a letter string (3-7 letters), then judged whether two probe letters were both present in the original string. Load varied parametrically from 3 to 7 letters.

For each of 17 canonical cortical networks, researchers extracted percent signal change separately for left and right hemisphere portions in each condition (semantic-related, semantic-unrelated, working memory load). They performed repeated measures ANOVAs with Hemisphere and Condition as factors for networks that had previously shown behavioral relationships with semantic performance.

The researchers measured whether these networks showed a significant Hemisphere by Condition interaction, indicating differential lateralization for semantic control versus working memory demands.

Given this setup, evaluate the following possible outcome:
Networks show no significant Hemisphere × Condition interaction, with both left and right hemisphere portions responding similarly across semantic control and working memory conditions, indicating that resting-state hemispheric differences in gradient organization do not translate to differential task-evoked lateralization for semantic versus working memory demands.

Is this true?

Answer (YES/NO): NO